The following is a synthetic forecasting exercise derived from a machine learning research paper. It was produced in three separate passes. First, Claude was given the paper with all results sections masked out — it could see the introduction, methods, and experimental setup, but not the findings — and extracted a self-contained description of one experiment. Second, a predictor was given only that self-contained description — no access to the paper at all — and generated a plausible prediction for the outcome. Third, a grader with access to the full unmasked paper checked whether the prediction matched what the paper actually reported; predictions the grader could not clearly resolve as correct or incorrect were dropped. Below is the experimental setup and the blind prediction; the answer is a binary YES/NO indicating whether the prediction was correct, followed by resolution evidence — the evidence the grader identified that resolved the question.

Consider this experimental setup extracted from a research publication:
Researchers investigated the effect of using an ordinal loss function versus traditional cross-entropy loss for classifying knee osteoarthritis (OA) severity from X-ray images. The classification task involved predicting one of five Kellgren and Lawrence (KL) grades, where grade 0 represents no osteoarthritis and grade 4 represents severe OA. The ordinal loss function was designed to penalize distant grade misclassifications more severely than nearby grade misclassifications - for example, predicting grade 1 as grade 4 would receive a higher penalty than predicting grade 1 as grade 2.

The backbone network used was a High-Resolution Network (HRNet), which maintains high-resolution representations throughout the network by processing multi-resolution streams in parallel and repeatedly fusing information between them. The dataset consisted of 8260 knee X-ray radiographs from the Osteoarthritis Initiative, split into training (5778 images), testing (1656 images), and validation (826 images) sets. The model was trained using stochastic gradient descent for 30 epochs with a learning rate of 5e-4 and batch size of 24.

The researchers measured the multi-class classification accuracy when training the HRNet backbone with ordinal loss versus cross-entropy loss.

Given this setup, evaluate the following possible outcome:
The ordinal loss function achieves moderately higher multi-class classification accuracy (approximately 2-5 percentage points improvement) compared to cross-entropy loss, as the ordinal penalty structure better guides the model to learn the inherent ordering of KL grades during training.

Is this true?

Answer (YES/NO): NO